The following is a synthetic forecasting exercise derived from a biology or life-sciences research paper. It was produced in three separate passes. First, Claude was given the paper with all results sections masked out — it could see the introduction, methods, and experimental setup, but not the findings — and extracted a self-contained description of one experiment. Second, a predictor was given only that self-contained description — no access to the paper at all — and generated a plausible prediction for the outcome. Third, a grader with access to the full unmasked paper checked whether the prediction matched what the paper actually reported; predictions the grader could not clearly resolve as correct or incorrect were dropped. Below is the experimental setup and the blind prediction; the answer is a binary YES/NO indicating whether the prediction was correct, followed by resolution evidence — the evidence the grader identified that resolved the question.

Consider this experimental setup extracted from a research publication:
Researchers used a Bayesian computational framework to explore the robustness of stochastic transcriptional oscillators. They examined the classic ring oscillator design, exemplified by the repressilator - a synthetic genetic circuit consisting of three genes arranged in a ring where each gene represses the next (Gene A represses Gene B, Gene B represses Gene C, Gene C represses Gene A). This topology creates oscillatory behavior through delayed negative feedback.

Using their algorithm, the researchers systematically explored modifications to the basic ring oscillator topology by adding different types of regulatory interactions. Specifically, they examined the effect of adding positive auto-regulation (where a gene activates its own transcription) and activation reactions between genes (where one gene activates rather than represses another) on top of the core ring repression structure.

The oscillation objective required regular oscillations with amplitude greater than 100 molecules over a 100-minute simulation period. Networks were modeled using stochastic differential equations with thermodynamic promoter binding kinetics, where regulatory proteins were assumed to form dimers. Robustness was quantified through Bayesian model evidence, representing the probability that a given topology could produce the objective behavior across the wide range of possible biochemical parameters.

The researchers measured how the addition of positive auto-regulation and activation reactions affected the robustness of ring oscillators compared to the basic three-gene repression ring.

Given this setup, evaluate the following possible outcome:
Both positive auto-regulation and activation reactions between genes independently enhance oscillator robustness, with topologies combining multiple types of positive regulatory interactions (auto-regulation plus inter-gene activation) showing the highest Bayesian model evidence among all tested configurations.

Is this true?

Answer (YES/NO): NO